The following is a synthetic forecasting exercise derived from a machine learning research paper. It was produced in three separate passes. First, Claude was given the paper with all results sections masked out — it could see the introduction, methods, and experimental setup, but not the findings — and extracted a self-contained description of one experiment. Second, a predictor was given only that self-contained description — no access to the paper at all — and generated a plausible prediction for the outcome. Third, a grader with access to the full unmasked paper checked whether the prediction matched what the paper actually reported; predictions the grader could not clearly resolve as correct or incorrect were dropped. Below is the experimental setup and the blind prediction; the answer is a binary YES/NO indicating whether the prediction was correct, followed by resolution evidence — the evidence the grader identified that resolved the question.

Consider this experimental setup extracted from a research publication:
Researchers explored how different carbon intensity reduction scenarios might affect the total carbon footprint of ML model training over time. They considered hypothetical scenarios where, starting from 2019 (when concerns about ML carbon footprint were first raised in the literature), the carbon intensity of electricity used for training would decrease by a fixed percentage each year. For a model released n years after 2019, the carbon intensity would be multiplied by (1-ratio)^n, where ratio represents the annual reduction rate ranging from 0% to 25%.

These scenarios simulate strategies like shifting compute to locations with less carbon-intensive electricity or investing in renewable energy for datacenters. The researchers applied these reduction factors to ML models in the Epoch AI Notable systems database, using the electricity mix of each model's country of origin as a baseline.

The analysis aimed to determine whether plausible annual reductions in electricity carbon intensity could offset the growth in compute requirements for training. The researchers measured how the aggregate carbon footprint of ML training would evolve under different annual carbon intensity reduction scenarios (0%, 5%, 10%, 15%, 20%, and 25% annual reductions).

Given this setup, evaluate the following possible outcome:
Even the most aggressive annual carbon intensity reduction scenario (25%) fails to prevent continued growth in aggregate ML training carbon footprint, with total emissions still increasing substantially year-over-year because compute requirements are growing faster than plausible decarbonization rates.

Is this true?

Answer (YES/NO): YES